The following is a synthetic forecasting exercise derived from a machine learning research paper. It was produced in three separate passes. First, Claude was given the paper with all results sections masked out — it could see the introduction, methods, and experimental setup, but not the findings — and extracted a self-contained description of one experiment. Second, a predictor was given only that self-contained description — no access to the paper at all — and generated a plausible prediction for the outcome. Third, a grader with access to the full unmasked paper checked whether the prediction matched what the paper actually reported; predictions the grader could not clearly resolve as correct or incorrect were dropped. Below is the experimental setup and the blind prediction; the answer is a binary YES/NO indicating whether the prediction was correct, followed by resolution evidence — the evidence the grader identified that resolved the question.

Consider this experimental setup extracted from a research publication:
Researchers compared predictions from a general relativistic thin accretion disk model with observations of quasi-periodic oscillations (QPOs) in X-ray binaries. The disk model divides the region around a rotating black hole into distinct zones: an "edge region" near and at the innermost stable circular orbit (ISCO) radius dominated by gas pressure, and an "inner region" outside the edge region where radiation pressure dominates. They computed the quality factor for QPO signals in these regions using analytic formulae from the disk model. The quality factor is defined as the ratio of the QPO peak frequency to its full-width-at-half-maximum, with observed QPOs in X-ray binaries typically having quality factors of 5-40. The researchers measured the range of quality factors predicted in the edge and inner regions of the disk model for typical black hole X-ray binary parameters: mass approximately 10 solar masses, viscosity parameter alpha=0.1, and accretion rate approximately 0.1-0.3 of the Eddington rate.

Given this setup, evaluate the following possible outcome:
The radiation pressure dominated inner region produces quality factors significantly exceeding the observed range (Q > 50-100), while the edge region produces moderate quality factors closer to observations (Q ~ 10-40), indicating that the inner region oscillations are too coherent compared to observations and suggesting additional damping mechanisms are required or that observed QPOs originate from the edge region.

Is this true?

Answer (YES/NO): NO